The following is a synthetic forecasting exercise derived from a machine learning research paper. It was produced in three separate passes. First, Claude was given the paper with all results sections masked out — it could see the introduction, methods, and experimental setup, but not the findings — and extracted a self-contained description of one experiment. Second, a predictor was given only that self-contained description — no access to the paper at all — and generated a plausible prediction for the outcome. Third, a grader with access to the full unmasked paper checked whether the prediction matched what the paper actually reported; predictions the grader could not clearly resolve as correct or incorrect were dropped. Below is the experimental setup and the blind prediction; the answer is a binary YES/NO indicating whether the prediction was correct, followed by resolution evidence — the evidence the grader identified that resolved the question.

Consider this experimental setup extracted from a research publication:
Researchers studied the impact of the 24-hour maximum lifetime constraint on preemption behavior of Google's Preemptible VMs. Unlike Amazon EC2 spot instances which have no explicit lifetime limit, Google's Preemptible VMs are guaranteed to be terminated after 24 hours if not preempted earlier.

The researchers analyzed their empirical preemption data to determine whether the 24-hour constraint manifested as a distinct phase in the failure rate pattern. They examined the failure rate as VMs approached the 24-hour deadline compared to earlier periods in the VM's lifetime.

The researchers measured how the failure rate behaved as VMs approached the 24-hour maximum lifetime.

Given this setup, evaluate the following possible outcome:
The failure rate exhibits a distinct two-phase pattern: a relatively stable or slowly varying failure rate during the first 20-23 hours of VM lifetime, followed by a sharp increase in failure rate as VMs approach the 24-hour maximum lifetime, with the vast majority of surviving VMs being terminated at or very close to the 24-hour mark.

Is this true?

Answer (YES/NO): NO